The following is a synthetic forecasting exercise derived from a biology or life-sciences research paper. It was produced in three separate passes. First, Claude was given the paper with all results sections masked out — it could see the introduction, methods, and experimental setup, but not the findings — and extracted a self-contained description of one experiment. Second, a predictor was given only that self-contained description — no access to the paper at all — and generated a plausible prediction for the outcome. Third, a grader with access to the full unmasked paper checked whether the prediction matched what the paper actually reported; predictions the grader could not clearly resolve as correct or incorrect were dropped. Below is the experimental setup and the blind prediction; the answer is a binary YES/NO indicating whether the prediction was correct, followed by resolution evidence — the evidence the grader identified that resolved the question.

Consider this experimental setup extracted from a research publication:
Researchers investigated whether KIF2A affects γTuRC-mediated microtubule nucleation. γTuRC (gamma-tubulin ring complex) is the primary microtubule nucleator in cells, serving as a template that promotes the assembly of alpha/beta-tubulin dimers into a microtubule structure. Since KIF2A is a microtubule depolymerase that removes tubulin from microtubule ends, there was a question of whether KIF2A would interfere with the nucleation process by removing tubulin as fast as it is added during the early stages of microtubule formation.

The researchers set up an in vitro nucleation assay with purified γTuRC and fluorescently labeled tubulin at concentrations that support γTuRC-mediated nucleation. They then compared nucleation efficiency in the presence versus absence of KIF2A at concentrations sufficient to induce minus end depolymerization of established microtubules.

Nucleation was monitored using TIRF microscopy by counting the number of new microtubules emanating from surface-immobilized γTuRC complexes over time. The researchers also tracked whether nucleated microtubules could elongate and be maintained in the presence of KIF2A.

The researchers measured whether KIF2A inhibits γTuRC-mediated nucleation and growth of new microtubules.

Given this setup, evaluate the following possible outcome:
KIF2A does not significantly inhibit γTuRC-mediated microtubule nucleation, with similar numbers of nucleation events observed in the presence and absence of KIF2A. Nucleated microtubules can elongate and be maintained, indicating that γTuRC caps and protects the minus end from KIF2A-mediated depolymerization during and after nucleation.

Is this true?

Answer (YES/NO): NO